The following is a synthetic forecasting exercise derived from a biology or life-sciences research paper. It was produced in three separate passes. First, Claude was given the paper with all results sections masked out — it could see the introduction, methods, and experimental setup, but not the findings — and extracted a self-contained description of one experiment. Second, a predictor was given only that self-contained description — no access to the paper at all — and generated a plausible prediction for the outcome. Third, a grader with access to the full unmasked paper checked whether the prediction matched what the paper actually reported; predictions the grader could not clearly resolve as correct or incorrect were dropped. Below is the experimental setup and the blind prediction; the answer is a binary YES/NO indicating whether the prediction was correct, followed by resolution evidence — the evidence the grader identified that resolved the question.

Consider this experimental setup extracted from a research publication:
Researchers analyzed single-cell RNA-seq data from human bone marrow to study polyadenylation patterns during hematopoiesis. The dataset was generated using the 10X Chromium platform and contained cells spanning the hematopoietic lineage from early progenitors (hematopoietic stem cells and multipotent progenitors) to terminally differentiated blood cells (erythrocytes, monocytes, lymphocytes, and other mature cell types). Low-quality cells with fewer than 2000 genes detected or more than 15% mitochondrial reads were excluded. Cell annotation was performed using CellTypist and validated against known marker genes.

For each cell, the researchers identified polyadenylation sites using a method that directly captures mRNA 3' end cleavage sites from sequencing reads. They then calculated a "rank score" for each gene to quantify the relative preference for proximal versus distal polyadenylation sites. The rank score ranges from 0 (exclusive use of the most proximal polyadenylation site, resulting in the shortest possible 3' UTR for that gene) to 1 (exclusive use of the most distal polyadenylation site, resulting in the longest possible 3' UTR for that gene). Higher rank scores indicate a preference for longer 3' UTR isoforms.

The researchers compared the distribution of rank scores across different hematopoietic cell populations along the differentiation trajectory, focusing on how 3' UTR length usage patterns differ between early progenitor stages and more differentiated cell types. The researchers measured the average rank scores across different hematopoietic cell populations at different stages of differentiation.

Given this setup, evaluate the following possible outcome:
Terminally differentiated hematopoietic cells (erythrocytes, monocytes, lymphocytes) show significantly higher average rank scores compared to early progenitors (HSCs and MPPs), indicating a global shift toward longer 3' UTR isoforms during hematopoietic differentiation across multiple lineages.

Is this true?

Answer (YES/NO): NO